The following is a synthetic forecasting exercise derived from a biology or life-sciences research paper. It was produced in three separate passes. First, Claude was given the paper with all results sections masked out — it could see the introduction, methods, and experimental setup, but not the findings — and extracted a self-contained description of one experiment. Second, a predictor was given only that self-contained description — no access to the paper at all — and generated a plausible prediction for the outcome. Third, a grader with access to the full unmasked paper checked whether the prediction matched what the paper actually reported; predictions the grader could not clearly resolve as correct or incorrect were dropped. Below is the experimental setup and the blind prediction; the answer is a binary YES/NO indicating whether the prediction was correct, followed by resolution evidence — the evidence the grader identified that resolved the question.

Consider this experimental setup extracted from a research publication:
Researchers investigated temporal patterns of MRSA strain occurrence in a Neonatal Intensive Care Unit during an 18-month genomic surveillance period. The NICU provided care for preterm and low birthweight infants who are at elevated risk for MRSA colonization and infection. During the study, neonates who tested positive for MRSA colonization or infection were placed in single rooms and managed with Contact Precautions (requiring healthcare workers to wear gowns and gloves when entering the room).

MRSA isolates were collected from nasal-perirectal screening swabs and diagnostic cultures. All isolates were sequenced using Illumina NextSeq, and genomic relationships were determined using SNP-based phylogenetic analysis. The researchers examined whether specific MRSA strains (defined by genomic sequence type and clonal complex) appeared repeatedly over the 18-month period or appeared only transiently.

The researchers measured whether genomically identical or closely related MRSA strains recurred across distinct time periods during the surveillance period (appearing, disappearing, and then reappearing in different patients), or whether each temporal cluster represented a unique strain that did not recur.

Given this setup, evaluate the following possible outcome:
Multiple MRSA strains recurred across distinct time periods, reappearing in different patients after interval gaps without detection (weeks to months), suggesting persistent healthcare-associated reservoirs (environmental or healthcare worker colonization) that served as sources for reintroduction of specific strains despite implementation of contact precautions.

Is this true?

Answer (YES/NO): YES